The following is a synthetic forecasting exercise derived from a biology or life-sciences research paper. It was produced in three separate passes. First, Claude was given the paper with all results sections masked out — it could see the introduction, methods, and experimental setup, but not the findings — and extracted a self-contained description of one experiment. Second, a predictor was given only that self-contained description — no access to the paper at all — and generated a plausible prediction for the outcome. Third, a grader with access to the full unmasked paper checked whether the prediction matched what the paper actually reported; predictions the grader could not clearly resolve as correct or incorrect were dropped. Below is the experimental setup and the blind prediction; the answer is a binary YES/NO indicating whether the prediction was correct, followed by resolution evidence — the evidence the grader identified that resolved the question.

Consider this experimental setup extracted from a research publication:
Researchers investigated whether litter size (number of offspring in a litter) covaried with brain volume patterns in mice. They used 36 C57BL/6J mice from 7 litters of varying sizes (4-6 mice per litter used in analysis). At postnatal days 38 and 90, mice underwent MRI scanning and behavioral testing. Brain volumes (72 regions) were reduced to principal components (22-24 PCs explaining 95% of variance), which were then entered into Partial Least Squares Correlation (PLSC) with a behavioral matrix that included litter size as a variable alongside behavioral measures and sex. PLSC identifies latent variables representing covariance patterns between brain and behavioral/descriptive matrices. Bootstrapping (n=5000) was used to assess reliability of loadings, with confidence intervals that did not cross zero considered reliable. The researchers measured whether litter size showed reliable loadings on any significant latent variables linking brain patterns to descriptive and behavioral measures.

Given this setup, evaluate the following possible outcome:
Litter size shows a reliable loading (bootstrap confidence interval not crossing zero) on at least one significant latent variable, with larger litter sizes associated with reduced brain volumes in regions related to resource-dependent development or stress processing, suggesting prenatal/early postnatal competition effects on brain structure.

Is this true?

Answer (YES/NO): NO